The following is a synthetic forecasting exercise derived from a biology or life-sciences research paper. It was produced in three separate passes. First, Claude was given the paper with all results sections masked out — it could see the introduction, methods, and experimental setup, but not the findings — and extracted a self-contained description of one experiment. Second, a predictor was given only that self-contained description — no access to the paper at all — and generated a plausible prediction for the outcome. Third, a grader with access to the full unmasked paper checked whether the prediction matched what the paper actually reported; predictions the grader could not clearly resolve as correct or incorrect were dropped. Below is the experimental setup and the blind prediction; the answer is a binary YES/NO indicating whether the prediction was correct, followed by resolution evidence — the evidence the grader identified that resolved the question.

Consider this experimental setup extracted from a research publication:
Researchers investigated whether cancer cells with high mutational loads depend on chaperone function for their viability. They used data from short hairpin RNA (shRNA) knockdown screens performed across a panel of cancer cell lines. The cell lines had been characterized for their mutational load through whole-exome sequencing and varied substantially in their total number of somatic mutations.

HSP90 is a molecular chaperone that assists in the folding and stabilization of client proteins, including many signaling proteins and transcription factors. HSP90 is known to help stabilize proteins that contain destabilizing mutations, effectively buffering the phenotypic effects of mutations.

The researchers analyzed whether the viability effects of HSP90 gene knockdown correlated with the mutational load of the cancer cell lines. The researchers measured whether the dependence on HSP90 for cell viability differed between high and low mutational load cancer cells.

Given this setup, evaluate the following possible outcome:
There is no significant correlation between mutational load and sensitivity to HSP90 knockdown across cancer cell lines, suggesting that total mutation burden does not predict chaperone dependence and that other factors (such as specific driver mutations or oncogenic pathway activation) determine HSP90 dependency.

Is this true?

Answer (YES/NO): NO